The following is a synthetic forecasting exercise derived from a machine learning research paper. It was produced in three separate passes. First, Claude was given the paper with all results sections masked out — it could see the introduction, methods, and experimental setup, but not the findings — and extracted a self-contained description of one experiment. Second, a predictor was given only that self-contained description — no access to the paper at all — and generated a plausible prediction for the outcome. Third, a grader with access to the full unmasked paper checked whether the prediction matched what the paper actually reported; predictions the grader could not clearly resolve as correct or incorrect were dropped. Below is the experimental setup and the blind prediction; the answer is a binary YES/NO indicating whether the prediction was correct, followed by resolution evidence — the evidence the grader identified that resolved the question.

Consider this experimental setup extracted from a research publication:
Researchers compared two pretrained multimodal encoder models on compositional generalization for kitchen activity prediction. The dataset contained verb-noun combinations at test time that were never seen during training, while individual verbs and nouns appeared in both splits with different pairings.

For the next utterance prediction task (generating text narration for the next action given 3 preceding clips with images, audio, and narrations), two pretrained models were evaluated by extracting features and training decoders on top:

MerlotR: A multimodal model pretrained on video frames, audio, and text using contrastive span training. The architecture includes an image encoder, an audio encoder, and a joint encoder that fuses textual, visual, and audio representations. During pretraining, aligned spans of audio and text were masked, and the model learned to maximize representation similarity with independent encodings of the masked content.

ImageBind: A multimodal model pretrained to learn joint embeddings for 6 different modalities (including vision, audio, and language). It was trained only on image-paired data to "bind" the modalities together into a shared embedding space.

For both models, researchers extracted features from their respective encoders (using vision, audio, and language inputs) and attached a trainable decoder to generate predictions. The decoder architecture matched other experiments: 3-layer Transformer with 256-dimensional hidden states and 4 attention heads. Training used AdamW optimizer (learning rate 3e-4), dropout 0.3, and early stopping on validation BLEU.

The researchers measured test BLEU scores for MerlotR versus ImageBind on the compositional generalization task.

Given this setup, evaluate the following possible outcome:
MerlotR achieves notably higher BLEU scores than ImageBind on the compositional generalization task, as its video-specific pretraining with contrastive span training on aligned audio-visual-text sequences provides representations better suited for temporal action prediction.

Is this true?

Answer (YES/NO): NO